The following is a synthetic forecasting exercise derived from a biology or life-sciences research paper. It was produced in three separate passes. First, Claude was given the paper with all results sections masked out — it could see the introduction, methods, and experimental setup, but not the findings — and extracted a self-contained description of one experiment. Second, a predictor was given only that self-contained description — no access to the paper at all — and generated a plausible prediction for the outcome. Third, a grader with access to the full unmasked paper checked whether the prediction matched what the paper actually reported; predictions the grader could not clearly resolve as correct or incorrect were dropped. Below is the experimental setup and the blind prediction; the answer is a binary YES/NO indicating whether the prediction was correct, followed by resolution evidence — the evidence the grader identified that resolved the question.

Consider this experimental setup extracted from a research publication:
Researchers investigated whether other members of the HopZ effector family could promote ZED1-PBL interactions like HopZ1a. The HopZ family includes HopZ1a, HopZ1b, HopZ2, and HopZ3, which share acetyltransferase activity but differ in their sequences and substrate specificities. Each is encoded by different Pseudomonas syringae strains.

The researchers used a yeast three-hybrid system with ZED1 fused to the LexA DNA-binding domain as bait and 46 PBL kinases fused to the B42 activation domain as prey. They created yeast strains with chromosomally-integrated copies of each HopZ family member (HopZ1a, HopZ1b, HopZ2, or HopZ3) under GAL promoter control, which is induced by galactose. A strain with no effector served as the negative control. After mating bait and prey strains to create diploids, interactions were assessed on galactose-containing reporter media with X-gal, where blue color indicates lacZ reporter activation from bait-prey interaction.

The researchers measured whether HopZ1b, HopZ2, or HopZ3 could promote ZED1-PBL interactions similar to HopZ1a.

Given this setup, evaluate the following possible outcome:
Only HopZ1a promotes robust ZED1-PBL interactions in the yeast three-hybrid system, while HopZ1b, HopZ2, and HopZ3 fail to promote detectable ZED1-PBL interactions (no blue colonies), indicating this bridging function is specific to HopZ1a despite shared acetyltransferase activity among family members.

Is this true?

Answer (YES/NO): NO